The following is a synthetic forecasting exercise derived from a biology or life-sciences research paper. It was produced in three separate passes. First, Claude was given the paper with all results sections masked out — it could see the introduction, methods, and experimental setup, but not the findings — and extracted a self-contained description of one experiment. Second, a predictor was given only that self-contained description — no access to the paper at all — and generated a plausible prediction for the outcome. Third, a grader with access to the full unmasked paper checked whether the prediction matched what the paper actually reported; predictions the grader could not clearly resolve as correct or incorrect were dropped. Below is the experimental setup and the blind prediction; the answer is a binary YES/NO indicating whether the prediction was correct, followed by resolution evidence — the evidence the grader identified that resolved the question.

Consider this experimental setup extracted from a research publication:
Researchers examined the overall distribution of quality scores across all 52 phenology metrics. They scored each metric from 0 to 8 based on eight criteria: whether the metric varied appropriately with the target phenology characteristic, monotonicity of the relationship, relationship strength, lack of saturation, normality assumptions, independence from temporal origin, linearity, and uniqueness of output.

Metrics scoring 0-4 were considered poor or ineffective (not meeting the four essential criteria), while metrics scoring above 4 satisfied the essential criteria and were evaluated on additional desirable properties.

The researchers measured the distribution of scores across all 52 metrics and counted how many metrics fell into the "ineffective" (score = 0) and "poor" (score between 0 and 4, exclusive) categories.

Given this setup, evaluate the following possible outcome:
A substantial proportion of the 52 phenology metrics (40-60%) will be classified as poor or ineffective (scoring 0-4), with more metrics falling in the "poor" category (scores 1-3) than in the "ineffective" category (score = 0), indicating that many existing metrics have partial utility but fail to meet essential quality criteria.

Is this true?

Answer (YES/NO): NO